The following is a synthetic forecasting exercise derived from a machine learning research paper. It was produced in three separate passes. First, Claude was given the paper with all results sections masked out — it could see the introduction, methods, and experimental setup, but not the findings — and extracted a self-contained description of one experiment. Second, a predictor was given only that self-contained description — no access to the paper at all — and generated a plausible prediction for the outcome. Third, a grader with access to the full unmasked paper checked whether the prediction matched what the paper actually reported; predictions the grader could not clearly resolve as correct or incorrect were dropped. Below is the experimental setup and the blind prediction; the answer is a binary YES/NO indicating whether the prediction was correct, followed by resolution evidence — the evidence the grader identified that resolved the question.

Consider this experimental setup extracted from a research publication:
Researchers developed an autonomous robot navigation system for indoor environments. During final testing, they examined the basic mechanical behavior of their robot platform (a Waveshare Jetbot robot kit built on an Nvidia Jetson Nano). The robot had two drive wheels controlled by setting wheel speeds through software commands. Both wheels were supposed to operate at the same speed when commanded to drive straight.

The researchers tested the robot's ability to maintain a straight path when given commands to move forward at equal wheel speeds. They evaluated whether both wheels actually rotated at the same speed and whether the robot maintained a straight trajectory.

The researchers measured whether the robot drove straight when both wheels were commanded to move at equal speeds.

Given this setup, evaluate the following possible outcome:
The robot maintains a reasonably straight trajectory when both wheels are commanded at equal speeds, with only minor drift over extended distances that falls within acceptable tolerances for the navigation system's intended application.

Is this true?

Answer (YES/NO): NO